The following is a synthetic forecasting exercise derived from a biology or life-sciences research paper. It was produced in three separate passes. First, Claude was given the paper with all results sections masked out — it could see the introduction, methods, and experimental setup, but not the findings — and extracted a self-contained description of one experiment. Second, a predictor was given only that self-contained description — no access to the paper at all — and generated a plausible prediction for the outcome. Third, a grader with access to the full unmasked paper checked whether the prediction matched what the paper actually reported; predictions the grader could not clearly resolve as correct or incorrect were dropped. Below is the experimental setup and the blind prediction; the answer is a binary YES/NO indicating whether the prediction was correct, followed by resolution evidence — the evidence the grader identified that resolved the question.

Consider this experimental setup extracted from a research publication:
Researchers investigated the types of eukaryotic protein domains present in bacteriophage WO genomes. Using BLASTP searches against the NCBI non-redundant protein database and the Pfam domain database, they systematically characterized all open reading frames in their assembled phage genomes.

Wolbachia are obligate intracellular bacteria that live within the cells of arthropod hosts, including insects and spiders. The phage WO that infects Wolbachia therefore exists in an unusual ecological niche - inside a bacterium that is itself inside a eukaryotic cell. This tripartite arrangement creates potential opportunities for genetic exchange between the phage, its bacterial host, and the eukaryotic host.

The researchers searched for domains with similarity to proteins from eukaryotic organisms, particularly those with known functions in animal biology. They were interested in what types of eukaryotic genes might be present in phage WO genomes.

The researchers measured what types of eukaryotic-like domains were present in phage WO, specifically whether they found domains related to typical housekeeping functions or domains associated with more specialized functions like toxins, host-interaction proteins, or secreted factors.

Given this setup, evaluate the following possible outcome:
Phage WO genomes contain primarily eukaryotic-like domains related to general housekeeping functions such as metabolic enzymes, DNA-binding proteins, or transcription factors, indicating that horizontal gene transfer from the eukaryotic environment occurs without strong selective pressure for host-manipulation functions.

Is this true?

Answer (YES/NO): NO